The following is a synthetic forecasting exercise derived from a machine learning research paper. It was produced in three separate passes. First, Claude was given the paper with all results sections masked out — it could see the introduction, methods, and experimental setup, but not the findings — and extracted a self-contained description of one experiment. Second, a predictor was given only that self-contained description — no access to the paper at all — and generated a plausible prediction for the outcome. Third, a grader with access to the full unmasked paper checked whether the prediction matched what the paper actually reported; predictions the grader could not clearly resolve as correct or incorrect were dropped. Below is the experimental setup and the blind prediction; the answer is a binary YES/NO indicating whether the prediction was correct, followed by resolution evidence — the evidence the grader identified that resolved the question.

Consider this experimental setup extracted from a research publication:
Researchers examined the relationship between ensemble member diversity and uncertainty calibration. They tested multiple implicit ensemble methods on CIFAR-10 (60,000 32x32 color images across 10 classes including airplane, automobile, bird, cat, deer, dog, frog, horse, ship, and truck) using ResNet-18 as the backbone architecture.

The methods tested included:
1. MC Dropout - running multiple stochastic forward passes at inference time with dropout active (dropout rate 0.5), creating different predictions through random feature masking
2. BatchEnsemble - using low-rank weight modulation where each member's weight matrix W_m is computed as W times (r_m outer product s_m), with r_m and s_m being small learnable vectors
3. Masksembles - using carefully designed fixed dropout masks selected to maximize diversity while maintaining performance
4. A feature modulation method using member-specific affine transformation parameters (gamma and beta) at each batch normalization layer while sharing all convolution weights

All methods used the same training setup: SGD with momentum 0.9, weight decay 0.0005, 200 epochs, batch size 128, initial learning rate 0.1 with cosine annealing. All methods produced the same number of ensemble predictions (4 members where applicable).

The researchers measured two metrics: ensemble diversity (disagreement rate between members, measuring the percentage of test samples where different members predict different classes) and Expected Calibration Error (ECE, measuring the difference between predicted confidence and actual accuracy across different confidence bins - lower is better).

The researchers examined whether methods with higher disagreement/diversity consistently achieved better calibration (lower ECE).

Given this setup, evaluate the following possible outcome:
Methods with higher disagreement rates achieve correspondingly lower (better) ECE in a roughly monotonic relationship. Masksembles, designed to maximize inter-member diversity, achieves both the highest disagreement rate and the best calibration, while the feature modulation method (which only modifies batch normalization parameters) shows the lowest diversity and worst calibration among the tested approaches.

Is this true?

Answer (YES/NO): NO